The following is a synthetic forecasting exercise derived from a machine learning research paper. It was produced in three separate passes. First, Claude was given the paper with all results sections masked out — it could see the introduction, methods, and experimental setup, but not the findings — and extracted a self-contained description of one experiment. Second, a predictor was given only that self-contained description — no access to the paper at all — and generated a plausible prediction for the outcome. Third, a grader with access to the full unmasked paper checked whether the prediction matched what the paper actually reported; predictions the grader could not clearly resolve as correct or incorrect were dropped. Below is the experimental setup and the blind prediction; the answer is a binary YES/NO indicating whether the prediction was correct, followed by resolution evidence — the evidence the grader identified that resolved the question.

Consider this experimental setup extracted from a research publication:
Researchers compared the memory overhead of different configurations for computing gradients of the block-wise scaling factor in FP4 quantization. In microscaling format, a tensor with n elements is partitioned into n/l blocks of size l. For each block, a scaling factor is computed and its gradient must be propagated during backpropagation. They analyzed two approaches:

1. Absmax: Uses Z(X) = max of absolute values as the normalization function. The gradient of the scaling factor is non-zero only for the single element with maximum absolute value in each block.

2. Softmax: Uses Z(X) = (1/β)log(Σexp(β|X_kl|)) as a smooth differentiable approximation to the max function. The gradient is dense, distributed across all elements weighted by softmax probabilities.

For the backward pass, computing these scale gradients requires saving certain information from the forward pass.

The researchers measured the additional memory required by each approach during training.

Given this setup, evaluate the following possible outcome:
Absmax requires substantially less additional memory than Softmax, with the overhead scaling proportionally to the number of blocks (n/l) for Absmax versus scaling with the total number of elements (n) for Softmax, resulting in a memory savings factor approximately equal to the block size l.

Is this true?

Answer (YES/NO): NO